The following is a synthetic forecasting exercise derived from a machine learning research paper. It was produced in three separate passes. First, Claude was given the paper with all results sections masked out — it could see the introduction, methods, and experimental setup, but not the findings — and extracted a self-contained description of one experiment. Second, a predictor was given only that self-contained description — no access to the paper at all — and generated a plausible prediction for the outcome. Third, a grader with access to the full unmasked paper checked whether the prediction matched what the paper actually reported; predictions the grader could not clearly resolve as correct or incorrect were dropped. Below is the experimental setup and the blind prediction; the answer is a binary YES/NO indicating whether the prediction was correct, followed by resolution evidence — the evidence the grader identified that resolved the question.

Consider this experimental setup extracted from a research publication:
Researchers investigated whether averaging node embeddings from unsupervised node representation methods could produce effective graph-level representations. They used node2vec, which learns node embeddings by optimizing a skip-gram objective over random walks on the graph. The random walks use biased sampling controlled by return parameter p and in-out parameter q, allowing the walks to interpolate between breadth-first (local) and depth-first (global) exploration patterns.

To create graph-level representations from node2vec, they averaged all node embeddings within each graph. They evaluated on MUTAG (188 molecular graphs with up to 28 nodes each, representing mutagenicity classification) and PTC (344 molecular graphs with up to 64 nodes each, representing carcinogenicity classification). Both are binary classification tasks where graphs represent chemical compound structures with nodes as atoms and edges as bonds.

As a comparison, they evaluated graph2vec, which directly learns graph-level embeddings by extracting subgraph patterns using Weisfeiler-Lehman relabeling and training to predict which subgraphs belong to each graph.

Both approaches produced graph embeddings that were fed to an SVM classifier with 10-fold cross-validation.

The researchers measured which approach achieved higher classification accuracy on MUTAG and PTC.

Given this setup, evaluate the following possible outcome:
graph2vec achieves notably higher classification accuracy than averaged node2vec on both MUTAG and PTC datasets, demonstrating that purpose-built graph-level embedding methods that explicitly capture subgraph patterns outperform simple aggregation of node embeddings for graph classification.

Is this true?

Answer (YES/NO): NO